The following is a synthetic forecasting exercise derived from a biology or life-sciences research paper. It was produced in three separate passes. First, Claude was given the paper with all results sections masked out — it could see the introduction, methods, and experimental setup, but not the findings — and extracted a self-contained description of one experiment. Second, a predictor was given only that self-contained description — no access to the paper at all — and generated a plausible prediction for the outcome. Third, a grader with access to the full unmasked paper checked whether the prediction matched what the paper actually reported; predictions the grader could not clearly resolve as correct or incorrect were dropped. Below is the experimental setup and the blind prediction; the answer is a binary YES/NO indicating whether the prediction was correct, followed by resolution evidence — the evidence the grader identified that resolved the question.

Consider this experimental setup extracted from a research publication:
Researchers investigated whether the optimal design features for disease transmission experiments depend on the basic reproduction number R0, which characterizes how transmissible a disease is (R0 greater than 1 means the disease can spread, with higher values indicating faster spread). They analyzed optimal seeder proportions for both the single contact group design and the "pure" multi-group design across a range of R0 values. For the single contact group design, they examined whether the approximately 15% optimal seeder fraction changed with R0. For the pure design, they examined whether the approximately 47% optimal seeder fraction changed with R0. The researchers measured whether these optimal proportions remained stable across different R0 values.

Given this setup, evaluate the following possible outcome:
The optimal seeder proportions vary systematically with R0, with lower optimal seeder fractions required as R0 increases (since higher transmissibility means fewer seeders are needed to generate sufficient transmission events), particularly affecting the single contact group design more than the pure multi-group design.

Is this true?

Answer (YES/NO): NO